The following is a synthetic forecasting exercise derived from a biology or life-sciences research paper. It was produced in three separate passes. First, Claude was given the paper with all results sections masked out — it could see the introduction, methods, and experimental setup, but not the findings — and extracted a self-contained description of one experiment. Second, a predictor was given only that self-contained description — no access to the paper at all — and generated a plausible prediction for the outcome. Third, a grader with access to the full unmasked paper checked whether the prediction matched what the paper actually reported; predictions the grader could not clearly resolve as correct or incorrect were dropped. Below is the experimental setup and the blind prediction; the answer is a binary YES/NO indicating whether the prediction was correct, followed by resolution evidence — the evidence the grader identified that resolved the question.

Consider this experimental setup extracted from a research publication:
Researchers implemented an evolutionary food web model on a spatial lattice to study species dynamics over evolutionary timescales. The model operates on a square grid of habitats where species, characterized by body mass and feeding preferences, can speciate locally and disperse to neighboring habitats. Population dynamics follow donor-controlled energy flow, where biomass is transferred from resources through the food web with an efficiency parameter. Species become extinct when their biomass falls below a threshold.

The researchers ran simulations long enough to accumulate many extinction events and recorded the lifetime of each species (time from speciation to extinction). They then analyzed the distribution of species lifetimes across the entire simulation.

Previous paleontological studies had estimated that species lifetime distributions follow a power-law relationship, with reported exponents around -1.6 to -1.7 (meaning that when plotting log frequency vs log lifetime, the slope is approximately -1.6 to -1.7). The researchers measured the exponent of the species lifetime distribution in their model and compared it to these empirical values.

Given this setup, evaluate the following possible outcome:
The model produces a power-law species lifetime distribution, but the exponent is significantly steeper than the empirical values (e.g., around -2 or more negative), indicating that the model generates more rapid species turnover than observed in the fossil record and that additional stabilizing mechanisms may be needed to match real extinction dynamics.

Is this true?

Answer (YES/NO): YES